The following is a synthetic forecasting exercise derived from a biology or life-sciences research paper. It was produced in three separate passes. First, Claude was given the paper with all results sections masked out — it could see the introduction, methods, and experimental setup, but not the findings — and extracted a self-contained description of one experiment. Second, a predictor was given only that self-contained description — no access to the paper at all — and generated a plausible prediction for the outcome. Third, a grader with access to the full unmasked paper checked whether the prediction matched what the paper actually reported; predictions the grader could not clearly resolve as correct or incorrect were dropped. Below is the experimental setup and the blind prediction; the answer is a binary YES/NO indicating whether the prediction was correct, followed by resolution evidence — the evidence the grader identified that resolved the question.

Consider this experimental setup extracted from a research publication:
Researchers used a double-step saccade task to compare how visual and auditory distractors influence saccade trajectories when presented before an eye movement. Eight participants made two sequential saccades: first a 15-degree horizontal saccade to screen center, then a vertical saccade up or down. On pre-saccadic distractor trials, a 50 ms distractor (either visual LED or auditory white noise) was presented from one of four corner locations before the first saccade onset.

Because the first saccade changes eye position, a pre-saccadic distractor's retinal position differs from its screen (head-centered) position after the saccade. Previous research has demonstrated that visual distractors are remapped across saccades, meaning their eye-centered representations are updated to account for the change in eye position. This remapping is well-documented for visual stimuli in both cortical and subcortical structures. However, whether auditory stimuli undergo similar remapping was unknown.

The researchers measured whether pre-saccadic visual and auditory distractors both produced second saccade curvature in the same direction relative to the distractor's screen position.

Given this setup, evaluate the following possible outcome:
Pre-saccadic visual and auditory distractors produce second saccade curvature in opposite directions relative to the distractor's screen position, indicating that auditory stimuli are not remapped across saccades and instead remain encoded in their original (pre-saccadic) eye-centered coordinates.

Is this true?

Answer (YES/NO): NO